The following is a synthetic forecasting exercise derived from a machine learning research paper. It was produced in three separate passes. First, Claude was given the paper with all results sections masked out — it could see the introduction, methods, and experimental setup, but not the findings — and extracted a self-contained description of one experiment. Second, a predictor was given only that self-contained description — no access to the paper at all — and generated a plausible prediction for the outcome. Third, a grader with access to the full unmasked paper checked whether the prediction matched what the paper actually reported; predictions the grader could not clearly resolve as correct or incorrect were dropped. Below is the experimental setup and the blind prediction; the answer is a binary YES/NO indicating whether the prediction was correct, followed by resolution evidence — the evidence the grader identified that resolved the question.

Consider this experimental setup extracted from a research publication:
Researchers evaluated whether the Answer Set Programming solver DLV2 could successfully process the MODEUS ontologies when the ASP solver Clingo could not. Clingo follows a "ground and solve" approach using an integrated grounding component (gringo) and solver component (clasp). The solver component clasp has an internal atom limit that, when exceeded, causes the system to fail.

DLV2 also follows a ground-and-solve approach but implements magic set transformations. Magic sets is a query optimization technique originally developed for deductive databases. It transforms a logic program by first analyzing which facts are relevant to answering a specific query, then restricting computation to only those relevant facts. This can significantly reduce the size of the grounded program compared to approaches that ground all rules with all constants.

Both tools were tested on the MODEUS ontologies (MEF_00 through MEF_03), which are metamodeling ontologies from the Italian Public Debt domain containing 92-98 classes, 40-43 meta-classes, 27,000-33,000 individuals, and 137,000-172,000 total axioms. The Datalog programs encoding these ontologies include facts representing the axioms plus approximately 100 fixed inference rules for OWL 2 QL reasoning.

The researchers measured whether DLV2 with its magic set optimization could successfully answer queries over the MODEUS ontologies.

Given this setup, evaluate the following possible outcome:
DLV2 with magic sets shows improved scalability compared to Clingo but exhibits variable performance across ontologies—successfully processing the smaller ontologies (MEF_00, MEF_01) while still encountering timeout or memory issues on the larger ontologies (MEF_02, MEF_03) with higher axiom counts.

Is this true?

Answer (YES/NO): NO